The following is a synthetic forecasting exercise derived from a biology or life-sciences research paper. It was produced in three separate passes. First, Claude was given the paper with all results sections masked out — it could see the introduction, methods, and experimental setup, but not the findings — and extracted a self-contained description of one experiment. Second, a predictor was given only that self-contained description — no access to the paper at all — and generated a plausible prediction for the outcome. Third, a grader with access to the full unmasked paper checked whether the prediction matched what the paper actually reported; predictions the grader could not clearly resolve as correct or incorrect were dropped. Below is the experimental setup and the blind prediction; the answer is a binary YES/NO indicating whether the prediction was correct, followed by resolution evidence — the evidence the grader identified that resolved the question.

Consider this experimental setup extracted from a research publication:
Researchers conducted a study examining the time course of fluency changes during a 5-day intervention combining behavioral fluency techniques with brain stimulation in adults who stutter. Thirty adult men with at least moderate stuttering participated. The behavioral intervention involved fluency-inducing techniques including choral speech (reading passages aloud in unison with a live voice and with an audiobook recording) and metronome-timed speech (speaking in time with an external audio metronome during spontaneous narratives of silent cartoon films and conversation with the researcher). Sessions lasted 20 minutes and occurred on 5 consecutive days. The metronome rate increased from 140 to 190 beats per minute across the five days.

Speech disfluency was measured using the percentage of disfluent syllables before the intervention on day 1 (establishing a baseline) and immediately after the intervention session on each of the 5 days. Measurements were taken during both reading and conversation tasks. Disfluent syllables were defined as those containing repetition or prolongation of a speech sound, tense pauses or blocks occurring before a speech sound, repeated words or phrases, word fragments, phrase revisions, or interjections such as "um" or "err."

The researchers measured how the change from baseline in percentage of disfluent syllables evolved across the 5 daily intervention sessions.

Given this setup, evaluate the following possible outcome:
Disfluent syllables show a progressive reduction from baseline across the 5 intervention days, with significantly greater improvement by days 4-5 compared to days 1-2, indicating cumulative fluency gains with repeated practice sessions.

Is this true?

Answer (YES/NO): NO